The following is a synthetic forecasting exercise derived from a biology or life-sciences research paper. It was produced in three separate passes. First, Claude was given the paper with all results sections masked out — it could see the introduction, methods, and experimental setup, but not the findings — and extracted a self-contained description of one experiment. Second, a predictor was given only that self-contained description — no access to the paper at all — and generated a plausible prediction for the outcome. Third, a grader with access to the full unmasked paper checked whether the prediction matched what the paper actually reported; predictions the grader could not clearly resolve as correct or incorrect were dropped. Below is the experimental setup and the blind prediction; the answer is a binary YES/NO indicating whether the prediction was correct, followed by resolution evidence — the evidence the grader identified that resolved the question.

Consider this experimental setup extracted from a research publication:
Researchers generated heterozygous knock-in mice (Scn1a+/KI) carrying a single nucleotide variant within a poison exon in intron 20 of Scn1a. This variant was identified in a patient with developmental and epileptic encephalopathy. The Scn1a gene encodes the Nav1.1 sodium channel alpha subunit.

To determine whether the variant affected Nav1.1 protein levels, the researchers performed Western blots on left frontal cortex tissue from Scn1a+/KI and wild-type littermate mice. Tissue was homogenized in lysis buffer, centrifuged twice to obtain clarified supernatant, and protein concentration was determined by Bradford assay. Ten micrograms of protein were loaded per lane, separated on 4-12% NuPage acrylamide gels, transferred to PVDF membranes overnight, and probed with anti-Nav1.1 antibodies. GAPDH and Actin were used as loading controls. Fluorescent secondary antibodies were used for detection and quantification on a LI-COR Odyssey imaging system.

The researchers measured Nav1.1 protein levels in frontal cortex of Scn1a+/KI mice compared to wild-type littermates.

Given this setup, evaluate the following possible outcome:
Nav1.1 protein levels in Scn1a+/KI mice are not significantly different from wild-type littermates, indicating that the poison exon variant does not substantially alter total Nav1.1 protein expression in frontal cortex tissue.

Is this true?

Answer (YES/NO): NO